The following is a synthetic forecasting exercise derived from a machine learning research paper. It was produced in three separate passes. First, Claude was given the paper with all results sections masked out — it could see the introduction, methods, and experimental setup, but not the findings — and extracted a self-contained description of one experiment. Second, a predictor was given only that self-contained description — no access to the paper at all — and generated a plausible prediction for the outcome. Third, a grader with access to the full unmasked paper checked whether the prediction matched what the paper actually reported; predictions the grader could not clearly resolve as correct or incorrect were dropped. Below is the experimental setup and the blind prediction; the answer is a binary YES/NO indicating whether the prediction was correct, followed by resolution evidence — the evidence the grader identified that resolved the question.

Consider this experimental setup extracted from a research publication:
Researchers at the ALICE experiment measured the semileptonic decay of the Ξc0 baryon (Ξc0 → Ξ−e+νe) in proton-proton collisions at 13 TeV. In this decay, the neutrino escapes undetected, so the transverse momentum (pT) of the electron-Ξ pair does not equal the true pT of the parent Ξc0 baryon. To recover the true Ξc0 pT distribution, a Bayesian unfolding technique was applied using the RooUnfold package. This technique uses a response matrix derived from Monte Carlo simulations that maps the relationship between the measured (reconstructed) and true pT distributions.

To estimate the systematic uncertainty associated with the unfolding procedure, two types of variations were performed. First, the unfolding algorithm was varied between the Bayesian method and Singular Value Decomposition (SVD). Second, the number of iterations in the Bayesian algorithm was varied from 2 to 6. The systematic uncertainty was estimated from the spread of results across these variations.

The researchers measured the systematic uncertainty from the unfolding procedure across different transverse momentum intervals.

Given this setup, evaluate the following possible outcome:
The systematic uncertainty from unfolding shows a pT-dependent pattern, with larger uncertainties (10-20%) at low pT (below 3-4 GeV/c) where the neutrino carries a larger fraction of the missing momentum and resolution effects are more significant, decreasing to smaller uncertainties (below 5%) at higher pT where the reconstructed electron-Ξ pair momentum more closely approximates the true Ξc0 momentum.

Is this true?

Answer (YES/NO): NO